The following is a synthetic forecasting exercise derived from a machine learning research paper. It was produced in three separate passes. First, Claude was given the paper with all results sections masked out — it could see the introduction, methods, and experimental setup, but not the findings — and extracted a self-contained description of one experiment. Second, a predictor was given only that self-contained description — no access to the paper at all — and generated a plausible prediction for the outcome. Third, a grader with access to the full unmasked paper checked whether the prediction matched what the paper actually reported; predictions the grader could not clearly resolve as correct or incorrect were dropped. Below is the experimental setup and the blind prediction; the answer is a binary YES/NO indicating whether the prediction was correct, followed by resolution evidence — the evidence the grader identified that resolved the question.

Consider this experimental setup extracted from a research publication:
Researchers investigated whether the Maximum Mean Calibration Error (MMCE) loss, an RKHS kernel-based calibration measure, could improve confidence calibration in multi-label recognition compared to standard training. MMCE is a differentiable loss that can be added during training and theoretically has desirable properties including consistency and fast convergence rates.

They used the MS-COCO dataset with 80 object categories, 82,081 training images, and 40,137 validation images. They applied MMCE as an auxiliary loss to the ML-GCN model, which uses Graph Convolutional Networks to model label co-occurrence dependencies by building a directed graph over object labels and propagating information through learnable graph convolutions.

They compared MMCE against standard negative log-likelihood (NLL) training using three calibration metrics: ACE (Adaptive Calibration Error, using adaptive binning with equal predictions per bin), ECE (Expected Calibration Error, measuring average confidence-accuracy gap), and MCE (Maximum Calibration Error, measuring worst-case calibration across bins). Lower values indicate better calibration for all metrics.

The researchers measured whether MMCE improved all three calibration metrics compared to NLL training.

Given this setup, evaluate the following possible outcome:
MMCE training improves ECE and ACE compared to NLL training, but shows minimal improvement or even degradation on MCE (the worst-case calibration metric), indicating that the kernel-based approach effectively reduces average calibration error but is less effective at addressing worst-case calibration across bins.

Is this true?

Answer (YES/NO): NO